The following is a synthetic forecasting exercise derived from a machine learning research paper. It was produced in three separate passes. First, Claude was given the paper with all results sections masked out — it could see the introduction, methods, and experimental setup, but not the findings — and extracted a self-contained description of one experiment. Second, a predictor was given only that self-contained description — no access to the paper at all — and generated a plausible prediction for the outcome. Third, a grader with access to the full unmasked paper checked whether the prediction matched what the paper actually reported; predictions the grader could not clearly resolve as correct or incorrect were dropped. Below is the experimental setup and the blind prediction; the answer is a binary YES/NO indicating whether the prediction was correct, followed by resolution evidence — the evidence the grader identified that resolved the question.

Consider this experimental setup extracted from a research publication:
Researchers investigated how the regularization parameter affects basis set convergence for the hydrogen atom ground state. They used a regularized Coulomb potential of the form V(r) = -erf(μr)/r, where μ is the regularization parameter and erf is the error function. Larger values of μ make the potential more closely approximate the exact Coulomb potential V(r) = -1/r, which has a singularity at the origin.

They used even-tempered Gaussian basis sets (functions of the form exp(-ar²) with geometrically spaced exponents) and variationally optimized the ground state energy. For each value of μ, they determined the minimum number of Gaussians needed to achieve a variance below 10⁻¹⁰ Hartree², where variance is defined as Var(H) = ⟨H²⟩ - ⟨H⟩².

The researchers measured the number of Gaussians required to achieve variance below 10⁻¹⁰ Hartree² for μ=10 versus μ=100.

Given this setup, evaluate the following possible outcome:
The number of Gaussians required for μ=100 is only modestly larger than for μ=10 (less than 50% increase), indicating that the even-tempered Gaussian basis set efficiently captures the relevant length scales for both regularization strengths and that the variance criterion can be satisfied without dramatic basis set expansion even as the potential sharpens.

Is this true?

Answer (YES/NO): YES